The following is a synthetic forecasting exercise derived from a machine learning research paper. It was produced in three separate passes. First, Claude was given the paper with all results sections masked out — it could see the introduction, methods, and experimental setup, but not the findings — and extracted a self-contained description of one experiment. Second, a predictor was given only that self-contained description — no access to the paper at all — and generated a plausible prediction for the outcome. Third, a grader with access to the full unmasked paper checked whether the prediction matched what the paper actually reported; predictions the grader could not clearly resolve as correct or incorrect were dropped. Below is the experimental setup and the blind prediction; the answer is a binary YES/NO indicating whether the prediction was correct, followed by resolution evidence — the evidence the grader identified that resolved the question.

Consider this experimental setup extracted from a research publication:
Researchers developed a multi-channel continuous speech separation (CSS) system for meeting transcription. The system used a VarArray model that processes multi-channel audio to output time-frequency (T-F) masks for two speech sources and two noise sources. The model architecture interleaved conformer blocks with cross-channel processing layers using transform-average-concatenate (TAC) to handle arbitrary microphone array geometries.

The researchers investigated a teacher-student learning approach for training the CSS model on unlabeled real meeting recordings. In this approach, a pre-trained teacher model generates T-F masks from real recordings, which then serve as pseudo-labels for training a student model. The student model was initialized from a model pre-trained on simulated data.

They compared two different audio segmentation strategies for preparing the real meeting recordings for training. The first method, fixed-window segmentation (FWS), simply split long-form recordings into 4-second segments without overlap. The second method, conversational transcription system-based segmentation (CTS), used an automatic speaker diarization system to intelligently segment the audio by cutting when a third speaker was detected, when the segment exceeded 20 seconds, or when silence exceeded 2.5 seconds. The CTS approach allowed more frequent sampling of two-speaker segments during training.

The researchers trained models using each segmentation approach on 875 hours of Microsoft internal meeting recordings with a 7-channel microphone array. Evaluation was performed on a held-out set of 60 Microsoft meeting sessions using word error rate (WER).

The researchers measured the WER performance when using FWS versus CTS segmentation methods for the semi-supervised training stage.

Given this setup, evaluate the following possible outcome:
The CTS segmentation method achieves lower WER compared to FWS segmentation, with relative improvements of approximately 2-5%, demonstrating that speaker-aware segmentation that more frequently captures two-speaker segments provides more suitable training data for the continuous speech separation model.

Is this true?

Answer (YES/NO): NO